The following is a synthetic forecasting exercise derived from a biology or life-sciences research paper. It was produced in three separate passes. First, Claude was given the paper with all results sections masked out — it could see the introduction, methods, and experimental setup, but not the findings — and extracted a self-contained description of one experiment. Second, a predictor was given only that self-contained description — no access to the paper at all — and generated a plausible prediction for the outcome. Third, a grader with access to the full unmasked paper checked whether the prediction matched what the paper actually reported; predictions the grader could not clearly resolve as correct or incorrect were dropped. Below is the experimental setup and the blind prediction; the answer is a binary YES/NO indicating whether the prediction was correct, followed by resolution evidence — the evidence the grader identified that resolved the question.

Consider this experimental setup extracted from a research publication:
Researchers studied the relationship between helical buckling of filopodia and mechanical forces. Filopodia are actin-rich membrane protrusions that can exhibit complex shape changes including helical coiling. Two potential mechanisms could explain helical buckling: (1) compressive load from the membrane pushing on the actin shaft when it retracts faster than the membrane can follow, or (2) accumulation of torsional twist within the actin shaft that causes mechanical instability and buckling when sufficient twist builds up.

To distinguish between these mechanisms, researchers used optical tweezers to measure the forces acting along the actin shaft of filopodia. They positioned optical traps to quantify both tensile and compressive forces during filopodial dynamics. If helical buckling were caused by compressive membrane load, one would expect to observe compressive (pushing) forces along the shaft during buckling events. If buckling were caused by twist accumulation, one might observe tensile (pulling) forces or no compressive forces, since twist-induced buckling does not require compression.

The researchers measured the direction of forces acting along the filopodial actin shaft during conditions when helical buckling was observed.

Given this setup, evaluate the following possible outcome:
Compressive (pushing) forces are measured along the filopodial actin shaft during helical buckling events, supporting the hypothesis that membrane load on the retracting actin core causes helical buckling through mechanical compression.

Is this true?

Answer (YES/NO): NO